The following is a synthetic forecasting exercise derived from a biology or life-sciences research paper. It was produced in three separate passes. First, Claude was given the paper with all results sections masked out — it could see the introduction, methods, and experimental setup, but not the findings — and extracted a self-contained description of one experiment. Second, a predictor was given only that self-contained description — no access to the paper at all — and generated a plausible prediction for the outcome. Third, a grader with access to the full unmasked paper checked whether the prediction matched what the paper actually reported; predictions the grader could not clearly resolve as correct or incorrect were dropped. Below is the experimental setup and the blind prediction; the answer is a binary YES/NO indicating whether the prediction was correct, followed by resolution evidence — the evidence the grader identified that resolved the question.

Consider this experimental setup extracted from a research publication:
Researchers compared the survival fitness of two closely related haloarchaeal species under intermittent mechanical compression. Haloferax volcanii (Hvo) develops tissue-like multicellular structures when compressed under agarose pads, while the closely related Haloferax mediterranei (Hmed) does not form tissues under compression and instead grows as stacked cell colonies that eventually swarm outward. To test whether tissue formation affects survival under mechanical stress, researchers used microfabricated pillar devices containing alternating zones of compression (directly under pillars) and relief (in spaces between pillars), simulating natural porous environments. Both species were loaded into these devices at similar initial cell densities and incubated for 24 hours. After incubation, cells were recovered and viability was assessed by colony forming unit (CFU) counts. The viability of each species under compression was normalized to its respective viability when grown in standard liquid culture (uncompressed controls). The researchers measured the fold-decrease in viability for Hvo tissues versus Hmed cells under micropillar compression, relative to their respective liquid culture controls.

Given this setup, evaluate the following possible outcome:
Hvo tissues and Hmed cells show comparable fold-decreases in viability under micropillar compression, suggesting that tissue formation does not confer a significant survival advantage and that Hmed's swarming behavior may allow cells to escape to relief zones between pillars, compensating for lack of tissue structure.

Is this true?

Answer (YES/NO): NO